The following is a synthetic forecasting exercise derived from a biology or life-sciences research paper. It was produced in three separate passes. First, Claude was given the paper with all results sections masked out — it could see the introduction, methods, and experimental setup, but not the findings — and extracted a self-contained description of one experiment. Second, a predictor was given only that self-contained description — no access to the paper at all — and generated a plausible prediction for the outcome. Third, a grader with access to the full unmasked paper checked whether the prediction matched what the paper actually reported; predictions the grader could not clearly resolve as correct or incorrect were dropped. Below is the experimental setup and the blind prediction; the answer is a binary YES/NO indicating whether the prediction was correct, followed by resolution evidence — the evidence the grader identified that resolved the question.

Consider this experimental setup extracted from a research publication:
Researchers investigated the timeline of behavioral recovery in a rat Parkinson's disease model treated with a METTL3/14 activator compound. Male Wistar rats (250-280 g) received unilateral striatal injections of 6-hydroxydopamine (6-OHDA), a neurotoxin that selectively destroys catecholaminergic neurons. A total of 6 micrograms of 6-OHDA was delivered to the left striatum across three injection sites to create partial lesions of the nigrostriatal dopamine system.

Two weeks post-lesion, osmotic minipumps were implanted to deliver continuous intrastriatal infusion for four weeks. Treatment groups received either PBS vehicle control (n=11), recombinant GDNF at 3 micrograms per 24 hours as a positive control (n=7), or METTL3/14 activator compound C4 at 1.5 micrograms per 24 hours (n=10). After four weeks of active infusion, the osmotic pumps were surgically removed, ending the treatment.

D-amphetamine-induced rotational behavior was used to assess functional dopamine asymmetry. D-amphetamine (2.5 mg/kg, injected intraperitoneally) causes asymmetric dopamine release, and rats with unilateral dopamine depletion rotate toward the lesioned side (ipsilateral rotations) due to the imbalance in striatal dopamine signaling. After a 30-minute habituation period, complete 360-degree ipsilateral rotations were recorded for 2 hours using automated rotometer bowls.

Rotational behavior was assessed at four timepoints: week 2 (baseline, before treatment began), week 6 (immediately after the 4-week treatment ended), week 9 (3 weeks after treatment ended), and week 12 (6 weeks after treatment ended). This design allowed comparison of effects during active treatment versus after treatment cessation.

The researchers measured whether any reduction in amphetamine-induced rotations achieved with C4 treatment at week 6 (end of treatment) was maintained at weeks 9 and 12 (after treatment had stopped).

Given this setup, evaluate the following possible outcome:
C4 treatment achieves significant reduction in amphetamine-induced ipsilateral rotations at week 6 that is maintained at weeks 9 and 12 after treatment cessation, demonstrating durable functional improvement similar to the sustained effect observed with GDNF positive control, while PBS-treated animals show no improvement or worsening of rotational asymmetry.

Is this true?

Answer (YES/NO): NO